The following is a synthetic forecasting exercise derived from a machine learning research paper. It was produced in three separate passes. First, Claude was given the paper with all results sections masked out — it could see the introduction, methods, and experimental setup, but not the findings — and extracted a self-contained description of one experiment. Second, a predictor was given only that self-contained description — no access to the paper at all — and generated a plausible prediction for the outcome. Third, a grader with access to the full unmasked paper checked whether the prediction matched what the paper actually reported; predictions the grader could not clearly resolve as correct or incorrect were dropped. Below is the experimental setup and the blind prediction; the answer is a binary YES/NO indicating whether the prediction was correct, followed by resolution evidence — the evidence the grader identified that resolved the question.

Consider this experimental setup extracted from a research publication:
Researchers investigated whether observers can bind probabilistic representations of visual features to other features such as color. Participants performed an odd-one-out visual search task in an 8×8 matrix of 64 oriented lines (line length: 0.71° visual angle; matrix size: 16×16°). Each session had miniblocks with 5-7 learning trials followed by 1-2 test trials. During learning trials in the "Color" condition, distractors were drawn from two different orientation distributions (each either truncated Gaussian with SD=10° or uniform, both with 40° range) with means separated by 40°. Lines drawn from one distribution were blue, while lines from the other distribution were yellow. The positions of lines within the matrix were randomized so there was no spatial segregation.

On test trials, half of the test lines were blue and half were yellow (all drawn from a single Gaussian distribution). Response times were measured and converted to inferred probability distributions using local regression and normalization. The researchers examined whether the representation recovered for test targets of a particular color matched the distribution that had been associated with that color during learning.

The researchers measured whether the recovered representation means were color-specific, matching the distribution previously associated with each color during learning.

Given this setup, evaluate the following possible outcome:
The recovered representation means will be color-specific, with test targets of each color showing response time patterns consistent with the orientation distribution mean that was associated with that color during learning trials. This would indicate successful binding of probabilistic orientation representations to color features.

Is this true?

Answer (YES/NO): YES